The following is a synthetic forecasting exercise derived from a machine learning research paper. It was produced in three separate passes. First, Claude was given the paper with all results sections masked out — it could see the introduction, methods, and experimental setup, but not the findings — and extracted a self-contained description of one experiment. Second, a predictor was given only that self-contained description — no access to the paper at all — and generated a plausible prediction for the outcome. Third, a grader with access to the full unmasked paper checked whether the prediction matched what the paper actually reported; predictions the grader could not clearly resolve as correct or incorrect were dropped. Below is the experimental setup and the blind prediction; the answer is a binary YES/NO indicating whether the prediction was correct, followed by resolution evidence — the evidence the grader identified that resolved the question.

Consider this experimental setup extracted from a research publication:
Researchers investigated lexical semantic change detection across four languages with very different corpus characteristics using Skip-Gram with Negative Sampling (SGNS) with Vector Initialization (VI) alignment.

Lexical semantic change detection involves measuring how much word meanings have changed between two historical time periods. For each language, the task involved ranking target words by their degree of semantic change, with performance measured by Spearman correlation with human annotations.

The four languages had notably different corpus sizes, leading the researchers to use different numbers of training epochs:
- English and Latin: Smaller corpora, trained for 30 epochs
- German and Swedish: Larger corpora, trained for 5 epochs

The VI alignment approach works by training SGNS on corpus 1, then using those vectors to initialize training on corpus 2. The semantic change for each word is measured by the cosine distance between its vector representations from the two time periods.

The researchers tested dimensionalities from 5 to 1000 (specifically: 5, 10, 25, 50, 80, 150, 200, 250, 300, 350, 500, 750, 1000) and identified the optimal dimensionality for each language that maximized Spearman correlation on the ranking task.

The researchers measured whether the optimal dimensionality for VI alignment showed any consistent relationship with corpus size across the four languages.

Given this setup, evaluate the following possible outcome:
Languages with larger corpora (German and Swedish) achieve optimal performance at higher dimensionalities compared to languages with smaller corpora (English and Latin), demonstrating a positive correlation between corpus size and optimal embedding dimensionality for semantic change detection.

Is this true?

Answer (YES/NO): NO